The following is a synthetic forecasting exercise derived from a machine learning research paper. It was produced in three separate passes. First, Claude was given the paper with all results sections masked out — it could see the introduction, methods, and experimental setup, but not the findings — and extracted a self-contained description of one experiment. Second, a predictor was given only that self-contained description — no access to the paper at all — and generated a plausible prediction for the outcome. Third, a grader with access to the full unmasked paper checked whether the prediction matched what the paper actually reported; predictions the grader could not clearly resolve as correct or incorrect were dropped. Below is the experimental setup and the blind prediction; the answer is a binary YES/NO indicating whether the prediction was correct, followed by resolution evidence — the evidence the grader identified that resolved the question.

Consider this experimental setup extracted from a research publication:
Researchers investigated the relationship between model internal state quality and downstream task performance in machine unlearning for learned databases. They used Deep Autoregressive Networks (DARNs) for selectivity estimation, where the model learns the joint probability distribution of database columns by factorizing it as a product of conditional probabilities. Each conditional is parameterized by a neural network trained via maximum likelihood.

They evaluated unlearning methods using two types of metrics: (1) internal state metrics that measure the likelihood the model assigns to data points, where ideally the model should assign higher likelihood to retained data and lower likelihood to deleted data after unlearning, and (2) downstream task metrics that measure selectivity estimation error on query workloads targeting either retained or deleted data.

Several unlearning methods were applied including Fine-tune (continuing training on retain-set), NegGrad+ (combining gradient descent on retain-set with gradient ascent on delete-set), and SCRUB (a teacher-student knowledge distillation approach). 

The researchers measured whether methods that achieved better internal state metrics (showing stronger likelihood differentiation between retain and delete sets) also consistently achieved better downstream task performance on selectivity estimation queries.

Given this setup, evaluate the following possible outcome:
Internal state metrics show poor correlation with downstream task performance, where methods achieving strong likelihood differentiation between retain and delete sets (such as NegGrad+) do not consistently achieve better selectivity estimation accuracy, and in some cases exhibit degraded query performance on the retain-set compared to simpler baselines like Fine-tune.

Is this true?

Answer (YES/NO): NO